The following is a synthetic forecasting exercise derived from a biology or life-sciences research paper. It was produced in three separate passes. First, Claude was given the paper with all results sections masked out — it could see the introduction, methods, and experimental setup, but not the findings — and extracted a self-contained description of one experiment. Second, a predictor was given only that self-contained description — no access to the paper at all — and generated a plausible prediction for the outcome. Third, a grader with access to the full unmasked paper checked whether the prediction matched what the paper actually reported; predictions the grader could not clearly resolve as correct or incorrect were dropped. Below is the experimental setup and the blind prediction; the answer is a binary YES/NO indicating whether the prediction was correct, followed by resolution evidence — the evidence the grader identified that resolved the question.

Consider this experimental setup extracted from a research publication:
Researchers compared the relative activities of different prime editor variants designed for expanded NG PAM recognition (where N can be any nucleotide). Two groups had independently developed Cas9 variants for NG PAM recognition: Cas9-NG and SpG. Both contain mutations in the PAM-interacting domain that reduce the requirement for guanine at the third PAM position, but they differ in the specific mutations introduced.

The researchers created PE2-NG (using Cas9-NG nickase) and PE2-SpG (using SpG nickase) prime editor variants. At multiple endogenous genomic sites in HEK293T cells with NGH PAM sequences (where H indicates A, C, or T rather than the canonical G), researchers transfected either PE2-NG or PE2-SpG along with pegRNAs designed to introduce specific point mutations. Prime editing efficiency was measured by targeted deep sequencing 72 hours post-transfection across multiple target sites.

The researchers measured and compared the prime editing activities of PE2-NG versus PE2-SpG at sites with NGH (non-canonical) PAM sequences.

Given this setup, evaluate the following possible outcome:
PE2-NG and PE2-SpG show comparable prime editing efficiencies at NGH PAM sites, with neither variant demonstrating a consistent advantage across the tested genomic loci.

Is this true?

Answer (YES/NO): NO